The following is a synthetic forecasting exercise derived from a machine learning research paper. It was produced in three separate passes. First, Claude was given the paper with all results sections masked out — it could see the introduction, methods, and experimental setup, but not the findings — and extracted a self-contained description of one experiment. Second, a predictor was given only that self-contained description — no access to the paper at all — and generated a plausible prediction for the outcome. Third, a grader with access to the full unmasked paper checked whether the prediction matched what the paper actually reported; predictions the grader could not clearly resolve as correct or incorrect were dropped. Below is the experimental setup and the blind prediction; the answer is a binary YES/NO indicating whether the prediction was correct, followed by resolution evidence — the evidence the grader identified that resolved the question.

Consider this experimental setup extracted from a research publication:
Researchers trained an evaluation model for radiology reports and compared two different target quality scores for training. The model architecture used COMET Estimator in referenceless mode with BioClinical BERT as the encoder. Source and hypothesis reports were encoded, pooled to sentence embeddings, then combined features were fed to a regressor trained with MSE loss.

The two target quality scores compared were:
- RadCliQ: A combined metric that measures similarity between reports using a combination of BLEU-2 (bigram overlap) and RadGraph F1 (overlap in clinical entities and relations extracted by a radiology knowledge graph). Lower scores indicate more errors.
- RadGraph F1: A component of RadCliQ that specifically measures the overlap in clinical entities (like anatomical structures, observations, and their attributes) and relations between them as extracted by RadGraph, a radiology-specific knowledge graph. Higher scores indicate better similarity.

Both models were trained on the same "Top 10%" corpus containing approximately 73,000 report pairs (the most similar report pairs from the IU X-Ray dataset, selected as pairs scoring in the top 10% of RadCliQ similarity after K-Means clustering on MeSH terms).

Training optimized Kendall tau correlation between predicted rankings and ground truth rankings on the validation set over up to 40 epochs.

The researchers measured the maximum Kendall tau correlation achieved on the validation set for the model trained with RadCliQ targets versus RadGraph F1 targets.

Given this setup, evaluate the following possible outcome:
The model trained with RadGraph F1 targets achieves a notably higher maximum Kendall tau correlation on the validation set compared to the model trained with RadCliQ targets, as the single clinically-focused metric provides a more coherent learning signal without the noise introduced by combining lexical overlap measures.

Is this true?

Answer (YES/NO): NO